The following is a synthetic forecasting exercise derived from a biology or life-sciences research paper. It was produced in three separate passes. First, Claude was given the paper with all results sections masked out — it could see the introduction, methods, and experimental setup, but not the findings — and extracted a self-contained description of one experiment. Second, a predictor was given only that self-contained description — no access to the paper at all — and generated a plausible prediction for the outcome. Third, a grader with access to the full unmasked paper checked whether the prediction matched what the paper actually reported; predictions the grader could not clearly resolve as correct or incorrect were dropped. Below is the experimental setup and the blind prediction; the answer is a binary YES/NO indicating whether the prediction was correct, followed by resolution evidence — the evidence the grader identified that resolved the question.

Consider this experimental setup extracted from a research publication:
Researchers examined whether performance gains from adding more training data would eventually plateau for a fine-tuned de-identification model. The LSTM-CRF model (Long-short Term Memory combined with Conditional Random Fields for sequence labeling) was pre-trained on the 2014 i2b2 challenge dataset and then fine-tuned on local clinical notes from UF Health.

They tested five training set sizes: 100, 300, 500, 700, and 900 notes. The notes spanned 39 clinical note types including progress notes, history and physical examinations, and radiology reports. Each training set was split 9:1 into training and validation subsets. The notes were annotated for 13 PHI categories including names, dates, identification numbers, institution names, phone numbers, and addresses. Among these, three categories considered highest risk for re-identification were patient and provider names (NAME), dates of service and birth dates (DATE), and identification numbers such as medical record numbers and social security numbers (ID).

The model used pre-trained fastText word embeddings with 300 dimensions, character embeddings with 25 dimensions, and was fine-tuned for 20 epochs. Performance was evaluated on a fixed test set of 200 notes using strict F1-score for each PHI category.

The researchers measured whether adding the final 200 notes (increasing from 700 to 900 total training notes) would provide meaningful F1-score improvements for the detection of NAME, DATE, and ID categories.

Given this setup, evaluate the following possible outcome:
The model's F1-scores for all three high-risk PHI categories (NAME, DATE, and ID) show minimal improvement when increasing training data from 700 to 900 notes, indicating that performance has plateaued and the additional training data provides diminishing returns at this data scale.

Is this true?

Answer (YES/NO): NO